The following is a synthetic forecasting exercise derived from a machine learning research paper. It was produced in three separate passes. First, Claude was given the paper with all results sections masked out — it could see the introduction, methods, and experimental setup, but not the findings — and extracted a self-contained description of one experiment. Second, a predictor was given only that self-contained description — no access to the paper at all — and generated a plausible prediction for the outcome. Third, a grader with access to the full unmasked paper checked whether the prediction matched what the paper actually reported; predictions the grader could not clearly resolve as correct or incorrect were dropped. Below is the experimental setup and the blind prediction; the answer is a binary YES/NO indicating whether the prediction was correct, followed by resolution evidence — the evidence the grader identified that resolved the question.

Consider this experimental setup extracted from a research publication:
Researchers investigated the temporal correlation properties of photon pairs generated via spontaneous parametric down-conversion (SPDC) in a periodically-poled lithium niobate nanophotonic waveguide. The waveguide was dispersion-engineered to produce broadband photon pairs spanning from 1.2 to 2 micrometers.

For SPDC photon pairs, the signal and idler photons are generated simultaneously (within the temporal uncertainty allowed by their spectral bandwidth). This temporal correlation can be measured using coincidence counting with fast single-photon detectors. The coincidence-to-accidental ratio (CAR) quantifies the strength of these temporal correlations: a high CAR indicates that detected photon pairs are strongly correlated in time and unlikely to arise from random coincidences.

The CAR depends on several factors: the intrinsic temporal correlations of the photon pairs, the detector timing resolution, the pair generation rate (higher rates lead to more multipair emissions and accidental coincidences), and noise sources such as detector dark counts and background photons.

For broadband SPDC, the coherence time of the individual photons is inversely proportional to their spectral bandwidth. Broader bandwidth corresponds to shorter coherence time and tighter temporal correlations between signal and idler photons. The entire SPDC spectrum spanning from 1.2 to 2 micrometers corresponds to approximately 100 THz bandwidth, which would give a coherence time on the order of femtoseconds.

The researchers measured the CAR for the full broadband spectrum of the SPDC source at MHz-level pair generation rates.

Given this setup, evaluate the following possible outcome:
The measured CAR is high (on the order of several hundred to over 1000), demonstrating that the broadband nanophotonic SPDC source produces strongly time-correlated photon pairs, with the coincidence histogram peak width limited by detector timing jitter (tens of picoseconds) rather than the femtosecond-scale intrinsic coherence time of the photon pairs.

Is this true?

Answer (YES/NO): NO